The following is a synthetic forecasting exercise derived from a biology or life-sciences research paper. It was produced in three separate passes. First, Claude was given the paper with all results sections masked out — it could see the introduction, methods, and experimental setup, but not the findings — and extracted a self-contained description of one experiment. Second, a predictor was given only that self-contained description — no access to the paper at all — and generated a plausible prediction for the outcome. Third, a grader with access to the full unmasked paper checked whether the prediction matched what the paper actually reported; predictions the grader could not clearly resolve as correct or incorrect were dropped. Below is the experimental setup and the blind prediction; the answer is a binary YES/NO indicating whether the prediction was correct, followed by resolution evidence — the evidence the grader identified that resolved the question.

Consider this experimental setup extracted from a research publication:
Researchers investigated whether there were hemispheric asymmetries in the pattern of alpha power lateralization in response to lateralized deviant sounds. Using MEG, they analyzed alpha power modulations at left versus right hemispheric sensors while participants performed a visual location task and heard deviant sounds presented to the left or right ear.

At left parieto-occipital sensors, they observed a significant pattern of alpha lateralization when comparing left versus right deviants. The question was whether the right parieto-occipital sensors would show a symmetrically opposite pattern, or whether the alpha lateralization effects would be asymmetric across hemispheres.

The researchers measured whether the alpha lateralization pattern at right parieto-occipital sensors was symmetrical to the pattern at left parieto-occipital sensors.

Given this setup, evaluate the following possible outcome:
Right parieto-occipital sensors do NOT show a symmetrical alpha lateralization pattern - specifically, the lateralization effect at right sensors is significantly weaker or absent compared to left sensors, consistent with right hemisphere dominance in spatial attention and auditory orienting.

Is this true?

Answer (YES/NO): YES